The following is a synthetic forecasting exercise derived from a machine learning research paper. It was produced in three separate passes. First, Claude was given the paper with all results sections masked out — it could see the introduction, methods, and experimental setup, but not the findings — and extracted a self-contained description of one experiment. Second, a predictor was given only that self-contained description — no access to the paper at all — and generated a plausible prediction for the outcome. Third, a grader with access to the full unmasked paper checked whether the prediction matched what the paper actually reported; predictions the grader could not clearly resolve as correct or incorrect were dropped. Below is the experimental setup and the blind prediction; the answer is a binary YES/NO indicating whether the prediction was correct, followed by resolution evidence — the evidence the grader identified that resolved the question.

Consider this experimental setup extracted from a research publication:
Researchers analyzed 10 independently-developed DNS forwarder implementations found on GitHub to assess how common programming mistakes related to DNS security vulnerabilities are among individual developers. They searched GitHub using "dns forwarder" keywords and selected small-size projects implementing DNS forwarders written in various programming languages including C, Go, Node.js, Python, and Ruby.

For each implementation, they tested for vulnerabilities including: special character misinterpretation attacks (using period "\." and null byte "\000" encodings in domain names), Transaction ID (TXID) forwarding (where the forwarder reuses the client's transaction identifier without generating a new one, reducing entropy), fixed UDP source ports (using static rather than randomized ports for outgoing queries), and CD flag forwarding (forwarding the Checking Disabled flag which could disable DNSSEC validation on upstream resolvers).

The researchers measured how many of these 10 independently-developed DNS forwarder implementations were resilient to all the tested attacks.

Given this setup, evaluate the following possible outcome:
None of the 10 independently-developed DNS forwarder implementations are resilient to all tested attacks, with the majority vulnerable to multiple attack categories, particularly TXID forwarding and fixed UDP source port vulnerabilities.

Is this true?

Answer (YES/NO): NO